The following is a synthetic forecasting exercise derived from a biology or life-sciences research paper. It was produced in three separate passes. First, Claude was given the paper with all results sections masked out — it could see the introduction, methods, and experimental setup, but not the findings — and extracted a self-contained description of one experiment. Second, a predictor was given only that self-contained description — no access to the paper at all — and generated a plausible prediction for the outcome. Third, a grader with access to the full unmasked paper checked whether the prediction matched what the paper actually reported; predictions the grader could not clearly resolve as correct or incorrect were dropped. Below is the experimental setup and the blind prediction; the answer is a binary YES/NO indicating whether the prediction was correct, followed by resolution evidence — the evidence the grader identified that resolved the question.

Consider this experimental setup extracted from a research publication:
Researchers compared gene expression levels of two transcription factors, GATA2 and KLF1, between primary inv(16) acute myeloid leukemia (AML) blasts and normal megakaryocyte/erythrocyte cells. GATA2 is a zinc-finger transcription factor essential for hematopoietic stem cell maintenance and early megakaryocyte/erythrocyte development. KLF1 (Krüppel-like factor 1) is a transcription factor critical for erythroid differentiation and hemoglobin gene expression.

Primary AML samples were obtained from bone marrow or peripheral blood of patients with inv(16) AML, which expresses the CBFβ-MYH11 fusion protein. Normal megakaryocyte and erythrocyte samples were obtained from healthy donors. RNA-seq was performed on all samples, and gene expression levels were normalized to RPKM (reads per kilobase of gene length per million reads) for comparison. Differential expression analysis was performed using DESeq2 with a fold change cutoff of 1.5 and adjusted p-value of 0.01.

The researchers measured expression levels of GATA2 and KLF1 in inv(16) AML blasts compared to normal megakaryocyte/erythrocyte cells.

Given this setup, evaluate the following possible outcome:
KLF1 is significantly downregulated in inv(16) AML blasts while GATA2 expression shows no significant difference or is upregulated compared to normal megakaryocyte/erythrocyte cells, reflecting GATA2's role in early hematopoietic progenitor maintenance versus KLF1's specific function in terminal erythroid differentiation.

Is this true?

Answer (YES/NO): NO